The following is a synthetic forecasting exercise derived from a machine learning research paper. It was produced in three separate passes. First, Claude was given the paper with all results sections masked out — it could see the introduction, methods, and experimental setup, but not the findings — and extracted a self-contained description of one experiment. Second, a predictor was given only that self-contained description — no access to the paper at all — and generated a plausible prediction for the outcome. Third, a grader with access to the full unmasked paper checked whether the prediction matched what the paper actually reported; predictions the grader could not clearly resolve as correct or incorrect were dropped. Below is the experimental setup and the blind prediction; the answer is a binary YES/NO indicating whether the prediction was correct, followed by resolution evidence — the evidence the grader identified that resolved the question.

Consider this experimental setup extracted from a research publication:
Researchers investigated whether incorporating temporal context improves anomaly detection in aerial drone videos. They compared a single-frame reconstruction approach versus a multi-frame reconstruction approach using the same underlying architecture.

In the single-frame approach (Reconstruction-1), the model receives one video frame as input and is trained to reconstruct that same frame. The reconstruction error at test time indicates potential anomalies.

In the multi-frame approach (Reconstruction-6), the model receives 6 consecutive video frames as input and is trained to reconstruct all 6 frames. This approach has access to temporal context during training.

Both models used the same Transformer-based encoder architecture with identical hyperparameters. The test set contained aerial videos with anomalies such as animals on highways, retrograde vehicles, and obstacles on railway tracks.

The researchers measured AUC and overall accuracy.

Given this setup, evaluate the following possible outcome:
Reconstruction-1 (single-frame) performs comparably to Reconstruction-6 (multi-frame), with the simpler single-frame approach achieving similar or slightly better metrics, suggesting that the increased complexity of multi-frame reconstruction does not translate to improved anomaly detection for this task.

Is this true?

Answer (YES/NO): NO